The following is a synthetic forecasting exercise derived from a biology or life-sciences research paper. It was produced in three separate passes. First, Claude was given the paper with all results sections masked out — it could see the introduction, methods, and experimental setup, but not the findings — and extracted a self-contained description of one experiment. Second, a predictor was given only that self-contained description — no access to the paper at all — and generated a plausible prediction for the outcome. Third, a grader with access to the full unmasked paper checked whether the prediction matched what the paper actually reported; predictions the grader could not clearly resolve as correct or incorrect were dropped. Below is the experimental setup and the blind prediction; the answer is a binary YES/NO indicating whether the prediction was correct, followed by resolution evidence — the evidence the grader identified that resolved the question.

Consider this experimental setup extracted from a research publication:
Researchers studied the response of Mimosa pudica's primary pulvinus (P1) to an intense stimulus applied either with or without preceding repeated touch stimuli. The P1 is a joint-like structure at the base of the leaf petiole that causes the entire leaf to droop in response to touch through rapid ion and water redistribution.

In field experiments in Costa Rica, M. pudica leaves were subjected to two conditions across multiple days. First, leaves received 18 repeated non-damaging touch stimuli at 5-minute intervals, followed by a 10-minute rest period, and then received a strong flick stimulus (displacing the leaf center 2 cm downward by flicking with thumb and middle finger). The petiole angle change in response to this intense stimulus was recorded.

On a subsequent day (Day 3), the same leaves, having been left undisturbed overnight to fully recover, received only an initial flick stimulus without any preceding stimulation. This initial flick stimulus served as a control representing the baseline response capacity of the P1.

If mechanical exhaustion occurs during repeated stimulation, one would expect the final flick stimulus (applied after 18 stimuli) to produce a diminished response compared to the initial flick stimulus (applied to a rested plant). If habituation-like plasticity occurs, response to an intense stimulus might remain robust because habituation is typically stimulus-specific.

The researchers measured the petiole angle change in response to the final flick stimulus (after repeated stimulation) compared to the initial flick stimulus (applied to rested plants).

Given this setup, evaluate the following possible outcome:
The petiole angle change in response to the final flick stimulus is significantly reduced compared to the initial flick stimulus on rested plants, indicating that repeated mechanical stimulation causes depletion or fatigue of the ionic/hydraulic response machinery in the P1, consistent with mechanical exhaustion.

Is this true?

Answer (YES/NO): YES